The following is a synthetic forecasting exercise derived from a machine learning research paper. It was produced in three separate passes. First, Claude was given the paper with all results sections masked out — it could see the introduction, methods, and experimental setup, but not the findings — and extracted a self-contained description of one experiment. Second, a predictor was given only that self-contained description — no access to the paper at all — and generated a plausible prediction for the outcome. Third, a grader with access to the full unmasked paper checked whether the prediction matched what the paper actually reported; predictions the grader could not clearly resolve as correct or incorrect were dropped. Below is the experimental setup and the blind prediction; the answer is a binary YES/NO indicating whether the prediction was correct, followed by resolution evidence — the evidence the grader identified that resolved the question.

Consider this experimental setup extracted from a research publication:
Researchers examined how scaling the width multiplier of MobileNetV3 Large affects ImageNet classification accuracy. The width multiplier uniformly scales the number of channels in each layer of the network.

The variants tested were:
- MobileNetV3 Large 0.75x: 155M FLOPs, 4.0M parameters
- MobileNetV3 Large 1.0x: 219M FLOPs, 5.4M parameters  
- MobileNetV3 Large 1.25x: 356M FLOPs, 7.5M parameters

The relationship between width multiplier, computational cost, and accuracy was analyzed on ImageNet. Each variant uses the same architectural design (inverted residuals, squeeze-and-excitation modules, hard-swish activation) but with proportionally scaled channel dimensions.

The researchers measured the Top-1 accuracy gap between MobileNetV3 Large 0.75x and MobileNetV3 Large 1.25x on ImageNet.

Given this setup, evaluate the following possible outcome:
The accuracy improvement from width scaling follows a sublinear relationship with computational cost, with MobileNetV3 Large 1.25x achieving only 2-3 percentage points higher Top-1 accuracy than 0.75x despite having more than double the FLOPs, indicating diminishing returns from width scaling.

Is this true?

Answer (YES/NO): NO